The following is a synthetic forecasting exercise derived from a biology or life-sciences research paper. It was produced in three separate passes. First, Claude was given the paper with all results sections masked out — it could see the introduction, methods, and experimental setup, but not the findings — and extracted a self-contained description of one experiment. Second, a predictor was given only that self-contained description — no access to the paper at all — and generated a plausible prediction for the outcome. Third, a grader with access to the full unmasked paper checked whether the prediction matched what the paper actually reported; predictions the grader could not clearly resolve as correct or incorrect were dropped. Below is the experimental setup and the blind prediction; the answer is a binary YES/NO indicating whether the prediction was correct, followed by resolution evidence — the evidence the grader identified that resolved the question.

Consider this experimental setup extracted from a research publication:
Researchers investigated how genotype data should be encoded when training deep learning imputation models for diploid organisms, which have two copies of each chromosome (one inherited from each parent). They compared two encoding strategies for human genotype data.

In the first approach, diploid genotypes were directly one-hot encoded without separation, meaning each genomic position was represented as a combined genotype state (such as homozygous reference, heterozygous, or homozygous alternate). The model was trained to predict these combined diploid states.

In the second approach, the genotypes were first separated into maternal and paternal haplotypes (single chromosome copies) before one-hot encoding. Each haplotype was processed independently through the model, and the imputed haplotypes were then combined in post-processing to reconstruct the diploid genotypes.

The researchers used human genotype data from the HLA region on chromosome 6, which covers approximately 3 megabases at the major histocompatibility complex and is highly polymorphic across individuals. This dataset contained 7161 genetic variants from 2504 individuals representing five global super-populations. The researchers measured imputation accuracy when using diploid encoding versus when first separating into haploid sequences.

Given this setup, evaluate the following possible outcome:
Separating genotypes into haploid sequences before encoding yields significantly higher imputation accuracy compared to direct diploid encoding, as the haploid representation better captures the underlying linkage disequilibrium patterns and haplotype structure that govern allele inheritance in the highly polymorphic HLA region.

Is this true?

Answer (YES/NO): YES